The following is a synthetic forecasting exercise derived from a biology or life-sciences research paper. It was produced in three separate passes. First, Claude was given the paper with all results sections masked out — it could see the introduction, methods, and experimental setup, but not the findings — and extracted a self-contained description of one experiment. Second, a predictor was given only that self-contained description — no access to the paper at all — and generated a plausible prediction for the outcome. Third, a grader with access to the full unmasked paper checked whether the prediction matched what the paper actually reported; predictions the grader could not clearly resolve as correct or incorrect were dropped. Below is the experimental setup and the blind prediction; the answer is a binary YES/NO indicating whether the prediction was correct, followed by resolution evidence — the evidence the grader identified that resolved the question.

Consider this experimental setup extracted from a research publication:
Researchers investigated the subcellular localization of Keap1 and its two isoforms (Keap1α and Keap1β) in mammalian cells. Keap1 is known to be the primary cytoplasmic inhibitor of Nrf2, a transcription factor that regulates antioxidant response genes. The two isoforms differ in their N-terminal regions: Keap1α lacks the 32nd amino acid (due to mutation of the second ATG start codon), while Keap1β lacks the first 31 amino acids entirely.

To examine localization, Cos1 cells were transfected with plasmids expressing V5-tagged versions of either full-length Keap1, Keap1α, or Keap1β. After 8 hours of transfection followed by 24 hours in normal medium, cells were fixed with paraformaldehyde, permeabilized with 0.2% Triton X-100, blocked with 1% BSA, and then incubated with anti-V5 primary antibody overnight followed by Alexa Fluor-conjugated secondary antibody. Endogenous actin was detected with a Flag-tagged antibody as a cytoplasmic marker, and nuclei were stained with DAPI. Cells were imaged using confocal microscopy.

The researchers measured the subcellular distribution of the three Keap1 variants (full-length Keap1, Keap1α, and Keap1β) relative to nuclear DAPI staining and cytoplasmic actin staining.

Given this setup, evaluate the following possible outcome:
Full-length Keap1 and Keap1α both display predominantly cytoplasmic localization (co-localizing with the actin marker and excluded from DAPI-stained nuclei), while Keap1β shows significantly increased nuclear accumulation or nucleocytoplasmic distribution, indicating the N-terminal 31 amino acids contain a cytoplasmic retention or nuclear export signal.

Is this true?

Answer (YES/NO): NO